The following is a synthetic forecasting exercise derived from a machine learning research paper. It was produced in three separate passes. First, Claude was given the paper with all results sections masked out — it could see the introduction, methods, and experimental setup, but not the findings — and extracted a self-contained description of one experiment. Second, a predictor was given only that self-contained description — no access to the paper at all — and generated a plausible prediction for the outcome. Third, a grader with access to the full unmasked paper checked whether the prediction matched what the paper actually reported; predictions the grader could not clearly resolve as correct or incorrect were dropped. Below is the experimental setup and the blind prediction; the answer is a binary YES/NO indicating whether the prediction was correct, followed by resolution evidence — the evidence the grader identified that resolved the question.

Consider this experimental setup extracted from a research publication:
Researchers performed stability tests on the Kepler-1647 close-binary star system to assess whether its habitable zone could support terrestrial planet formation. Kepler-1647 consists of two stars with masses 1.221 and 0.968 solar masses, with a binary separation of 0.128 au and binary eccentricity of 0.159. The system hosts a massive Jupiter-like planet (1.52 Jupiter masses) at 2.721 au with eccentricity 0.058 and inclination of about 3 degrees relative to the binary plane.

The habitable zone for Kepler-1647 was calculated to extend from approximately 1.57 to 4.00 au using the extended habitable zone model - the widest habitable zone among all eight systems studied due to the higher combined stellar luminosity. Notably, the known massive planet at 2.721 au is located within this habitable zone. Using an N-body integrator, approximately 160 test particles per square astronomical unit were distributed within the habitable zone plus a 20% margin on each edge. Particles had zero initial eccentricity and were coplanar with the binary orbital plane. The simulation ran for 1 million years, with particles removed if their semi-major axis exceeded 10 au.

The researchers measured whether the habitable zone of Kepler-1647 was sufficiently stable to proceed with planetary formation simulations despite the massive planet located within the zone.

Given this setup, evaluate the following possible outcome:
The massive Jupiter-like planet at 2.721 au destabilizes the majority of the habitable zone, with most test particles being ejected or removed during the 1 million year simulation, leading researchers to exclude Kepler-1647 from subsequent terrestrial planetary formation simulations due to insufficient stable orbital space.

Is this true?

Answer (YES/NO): YES